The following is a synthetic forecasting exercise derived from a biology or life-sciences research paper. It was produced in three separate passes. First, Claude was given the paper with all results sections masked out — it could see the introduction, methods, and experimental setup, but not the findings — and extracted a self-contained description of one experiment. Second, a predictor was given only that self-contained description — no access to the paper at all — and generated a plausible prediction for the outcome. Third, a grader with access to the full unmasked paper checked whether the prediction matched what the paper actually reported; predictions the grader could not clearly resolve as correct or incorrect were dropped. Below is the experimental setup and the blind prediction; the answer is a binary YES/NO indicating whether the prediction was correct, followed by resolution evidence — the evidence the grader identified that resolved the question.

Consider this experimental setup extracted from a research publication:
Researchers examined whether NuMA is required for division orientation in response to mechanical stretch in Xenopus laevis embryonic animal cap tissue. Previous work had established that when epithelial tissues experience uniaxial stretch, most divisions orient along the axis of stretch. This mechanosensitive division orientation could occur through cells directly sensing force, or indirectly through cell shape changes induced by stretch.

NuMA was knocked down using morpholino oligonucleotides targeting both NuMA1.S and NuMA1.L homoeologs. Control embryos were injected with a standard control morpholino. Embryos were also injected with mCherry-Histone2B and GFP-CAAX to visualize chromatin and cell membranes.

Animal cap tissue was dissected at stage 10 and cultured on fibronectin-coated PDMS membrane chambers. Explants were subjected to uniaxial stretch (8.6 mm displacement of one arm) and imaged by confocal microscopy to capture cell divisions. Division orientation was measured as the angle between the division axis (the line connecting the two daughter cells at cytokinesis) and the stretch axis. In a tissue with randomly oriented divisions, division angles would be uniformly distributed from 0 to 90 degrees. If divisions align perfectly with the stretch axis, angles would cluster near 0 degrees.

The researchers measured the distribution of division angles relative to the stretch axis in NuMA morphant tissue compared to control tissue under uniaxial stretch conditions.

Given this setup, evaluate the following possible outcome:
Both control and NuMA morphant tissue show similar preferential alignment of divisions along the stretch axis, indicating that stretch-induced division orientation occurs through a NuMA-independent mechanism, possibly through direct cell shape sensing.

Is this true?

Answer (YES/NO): NO